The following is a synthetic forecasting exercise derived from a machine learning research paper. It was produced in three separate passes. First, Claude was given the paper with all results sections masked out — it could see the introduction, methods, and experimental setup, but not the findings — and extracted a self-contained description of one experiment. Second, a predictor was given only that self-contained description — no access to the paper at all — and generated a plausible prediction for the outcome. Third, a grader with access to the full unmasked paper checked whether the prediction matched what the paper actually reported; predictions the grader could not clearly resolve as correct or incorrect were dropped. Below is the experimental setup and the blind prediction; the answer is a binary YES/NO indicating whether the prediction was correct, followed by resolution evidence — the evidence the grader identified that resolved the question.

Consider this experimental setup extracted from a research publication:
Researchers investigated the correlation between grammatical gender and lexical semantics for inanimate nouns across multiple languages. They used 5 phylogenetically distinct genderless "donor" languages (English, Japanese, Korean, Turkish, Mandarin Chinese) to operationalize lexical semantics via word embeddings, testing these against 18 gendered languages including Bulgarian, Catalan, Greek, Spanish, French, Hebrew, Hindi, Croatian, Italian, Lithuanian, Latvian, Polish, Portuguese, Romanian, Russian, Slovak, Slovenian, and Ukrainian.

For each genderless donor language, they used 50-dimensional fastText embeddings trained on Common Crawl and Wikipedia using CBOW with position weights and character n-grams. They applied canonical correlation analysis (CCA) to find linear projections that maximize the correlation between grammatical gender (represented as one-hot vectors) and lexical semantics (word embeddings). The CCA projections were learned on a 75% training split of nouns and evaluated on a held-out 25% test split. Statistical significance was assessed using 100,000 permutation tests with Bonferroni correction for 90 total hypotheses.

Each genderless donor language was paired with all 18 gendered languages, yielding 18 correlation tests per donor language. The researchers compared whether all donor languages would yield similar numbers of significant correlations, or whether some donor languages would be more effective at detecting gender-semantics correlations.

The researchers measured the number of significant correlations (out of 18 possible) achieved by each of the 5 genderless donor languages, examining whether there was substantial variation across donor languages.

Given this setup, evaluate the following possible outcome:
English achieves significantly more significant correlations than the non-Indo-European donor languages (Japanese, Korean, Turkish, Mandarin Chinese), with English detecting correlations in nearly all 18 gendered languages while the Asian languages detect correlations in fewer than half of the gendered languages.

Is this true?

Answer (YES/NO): NO